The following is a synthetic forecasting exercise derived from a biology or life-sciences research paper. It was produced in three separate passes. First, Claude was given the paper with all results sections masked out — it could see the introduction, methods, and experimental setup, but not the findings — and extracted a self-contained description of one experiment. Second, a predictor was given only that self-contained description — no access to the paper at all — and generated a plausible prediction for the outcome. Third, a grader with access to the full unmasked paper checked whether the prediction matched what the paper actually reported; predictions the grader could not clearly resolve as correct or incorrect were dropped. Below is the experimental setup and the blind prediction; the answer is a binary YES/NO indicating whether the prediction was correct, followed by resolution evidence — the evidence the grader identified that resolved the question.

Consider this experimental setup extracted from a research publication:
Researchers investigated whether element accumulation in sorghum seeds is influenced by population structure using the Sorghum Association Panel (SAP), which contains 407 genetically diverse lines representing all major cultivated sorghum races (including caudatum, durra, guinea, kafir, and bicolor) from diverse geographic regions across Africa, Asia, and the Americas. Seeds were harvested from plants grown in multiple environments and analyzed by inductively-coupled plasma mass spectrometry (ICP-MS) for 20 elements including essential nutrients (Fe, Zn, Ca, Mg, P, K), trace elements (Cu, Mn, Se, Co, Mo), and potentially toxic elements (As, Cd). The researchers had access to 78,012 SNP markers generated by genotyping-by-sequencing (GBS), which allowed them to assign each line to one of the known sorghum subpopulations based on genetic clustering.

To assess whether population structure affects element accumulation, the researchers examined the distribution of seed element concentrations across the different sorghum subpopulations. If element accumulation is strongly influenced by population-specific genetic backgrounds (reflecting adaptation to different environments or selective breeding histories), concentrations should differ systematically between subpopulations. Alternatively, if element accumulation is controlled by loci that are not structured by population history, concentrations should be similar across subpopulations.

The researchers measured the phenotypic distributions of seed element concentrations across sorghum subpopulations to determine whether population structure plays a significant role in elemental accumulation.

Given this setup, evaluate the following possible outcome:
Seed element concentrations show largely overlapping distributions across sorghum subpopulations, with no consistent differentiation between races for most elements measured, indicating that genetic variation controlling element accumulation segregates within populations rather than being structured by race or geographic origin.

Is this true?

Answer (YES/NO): YES